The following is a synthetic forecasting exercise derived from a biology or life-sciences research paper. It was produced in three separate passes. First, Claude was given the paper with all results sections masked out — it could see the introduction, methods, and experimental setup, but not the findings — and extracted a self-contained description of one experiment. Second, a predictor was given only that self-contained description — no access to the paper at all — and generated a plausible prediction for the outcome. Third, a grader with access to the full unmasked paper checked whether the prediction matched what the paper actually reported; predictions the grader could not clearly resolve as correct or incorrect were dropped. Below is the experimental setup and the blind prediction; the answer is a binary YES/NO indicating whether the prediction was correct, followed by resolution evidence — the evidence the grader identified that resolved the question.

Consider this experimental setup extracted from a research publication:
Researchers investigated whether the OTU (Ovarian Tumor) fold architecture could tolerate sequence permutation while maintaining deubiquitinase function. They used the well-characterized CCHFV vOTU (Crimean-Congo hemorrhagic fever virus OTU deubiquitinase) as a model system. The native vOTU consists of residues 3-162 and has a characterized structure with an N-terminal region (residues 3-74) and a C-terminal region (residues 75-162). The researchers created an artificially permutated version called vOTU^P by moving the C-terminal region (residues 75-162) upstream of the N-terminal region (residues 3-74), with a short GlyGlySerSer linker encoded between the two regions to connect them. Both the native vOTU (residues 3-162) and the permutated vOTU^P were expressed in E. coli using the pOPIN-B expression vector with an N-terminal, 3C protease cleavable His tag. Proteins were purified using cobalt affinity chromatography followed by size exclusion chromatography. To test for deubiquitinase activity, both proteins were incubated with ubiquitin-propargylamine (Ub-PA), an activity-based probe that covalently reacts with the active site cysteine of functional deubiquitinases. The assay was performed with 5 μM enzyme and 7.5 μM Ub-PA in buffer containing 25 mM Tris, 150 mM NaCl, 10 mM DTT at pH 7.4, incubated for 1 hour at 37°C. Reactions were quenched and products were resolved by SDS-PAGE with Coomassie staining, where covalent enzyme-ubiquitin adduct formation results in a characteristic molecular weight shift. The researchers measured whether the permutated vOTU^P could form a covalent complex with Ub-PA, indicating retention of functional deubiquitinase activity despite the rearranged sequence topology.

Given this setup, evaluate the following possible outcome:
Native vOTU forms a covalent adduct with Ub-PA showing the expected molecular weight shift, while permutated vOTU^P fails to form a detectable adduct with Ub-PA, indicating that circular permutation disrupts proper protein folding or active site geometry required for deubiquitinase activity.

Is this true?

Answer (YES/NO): NO